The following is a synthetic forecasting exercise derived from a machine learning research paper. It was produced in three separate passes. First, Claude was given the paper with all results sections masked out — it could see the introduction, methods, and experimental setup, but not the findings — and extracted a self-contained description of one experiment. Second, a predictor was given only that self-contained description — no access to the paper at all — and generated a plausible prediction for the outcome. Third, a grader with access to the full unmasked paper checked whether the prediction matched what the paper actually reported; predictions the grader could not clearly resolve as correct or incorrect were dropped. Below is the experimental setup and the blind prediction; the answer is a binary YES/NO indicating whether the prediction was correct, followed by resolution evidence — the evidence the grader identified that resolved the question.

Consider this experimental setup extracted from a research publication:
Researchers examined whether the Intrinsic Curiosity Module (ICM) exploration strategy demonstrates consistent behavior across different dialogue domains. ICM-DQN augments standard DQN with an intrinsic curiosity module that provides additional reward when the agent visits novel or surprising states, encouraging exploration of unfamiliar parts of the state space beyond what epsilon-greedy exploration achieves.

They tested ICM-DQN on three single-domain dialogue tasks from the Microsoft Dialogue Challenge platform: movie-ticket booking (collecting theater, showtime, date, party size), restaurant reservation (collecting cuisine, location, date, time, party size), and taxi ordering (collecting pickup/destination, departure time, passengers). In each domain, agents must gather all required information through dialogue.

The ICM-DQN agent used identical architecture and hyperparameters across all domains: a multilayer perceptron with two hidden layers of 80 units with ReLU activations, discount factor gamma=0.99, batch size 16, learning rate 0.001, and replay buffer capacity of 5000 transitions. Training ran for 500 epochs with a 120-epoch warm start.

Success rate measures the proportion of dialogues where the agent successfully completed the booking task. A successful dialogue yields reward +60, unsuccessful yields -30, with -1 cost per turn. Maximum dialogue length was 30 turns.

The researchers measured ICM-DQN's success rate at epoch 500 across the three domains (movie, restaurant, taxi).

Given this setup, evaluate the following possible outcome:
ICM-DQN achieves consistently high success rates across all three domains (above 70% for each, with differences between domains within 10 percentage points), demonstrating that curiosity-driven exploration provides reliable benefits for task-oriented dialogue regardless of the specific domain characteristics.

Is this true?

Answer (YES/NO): NO